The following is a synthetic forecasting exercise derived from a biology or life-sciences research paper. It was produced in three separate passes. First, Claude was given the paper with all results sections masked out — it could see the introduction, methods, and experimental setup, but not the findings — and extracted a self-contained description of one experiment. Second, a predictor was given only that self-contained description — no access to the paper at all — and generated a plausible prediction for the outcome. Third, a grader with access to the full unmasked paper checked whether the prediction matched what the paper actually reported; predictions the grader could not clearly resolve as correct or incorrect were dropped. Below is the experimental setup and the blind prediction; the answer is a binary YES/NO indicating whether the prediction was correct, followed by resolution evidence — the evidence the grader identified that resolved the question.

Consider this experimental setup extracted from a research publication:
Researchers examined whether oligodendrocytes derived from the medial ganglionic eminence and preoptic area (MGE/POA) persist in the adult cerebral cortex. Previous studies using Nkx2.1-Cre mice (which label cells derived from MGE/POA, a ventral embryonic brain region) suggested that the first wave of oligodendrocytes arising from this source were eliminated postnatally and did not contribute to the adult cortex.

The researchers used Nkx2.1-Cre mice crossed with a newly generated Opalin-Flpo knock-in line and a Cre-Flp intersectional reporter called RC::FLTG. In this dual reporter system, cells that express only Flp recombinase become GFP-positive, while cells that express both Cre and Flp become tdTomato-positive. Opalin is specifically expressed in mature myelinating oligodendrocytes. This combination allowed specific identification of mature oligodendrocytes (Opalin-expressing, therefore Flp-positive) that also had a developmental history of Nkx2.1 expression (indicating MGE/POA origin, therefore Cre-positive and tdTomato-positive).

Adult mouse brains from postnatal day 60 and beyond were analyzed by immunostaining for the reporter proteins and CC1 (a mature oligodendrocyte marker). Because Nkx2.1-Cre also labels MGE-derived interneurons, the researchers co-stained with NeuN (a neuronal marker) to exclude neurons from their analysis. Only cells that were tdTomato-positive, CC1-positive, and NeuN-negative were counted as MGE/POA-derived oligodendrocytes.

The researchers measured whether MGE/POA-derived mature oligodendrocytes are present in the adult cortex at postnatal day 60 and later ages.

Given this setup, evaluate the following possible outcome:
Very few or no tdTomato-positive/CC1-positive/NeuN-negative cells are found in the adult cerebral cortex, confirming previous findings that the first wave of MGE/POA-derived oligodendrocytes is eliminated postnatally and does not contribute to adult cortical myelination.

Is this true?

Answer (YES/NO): NO